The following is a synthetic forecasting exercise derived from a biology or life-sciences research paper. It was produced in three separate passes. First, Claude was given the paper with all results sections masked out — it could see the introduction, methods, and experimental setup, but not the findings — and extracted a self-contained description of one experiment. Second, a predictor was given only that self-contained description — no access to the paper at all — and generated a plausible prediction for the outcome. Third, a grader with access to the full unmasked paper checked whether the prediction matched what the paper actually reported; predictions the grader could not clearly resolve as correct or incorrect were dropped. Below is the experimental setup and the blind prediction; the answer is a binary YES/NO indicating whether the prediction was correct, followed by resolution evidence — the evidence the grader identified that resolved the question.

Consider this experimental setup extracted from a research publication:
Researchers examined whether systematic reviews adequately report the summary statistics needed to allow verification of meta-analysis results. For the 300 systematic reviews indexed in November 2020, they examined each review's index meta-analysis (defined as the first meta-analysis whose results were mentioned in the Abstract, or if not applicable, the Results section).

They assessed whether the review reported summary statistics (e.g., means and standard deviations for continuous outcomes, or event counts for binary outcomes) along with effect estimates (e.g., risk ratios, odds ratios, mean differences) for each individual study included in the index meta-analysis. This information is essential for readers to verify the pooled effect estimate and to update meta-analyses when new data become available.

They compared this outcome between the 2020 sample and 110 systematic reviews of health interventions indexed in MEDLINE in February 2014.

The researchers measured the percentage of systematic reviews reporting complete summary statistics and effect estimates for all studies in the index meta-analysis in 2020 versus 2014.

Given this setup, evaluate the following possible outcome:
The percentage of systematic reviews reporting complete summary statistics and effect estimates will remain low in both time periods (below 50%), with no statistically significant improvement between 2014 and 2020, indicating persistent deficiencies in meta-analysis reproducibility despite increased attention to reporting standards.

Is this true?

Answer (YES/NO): NO